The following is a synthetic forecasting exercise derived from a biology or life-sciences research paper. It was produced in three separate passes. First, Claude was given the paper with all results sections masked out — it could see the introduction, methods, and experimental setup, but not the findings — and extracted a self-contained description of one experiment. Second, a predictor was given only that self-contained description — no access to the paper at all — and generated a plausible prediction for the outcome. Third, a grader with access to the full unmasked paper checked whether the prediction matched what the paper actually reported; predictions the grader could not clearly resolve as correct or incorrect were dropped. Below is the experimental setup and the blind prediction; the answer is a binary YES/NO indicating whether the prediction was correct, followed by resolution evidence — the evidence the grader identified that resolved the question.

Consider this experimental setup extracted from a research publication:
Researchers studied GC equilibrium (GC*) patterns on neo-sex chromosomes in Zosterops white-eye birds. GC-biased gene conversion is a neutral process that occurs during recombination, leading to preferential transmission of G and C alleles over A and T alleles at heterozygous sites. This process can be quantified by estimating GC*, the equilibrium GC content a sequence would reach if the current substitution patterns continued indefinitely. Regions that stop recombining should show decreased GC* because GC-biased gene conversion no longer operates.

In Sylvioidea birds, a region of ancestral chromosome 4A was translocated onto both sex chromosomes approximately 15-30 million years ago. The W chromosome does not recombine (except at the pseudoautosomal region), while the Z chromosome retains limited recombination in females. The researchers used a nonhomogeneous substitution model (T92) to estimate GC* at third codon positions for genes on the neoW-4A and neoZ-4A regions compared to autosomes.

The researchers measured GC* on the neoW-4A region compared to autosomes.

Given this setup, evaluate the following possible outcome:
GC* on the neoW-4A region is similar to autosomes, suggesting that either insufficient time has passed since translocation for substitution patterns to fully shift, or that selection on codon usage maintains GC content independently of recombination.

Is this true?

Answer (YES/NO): NO